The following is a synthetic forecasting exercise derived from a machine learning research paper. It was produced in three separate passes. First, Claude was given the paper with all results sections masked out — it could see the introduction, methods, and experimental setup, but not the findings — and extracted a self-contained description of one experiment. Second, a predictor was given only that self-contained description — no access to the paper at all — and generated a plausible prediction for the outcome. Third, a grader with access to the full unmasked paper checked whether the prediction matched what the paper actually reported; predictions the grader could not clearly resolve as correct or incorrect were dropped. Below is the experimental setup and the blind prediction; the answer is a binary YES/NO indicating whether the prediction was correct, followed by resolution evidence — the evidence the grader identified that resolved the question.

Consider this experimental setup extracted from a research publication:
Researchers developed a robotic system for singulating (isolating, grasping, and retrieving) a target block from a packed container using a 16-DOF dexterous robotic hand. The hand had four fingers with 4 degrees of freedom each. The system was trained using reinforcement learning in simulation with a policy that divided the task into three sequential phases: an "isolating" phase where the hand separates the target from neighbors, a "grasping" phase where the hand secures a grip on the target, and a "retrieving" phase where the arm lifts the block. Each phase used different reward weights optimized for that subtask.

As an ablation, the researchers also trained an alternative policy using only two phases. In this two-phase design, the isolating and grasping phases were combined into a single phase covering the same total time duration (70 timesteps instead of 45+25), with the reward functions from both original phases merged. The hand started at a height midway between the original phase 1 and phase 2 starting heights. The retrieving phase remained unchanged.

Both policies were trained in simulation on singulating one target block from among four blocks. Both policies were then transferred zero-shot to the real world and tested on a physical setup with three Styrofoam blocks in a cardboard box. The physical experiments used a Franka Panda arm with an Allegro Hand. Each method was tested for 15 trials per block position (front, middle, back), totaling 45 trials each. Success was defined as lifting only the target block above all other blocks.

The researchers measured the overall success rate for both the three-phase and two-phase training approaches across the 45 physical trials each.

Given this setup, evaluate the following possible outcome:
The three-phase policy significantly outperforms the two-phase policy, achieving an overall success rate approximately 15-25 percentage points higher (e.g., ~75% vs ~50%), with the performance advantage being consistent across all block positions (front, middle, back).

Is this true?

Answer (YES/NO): NO